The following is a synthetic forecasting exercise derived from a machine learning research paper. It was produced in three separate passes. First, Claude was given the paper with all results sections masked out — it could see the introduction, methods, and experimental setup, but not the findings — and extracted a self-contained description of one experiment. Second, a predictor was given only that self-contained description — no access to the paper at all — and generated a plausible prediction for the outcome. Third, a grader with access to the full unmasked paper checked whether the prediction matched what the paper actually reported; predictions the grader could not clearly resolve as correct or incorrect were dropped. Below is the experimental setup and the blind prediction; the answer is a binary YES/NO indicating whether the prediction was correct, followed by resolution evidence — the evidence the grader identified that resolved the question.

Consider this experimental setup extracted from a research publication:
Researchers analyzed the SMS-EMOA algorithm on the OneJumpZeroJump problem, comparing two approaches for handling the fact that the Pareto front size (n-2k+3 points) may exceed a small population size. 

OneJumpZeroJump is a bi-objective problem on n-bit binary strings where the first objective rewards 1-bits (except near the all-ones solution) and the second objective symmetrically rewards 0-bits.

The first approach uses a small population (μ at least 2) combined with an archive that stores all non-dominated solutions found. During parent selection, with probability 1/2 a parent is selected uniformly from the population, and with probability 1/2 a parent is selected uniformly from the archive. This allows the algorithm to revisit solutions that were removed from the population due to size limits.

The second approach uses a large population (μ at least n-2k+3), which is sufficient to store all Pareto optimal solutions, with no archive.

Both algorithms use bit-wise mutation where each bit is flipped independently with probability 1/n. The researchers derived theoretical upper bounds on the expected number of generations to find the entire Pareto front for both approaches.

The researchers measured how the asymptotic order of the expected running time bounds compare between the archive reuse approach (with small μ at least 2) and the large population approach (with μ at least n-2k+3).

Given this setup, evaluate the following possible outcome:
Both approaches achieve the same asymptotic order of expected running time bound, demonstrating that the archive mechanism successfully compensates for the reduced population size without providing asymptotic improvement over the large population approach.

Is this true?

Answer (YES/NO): NO